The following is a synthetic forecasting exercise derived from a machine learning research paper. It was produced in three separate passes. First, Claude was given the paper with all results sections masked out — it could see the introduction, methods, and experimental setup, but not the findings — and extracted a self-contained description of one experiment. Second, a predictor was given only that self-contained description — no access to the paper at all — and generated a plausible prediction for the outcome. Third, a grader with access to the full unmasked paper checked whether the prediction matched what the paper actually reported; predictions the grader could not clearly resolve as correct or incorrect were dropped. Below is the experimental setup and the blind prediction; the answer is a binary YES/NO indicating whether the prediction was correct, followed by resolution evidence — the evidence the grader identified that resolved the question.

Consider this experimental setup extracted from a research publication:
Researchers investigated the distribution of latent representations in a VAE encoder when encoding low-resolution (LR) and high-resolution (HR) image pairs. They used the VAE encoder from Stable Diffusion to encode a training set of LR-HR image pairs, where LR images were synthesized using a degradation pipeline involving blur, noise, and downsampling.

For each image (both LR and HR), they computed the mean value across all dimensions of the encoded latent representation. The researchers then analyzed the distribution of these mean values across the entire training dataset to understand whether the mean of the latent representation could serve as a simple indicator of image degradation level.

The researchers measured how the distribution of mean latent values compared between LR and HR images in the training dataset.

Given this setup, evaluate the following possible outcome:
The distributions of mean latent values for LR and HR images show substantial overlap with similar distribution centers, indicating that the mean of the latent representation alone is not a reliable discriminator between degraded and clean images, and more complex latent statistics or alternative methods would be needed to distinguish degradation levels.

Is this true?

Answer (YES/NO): YES